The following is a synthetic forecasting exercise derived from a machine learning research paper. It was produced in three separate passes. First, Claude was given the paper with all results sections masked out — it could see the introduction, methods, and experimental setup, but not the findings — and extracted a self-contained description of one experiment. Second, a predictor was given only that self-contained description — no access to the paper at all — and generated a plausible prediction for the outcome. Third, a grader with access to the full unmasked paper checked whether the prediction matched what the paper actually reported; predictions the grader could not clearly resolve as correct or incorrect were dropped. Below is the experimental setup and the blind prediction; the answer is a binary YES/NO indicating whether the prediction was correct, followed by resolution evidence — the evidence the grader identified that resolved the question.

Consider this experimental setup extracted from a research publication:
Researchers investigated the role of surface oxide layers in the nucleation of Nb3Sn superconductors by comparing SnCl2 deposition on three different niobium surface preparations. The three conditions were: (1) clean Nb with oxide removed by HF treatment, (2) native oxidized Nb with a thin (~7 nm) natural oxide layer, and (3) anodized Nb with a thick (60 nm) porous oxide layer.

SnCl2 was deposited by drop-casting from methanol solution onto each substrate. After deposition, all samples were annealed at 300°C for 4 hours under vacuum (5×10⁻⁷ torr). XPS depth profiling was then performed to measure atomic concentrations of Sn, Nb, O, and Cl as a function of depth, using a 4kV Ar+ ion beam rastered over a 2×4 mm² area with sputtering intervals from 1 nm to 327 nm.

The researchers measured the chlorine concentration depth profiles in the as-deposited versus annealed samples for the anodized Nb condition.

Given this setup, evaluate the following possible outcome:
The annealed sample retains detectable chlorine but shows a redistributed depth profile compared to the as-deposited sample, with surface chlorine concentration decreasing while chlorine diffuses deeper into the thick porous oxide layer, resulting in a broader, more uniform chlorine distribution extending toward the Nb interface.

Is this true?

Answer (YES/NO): NO